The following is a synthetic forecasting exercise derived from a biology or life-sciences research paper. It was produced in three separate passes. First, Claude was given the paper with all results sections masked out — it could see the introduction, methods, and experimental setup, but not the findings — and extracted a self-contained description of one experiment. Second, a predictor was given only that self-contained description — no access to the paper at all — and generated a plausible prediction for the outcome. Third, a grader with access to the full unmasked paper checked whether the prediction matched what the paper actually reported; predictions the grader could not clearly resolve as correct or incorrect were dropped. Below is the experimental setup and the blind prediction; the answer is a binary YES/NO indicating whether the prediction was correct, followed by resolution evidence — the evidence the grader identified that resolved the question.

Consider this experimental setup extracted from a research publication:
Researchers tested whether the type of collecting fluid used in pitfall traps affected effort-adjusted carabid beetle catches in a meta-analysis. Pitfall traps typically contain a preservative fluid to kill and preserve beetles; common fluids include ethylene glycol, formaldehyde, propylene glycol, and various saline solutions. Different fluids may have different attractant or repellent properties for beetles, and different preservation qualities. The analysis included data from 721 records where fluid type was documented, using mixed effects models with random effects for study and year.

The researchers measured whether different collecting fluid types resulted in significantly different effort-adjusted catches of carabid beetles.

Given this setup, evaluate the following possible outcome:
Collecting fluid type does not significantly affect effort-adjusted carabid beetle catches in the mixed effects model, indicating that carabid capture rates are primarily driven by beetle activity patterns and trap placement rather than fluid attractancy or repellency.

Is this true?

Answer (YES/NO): NO